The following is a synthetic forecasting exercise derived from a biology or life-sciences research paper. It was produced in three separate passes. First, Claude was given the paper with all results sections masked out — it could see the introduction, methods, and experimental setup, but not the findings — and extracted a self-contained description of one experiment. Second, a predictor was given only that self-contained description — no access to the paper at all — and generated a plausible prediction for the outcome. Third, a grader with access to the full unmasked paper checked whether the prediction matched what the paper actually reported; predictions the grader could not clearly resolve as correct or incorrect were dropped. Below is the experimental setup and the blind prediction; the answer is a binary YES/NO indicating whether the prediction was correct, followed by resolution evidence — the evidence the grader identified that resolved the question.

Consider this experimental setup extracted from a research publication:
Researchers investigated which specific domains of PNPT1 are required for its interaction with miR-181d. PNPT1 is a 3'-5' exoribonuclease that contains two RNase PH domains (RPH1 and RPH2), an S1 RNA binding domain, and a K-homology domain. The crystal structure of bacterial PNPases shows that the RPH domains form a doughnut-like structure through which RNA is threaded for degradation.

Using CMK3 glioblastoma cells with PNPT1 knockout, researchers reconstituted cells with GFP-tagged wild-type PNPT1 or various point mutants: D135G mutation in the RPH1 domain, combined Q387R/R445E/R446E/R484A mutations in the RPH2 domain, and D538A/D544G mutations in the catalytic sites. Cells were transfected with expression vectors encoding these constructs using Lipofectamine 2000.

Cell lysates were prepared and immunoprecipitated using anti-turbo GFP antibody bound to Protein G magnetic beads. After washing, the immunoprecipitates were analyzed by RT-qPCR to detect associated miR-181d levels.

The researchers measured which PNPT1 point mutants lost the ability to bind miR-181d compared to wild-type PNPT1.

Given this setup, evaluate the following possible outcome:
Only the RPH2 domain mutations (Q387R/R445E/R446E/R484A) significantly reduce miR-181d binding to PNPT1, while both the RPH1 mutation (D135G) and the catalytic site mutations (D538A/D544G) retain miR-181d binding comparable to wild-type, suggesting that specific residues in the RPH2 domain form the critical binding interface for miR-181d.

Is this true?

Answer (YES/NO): NO